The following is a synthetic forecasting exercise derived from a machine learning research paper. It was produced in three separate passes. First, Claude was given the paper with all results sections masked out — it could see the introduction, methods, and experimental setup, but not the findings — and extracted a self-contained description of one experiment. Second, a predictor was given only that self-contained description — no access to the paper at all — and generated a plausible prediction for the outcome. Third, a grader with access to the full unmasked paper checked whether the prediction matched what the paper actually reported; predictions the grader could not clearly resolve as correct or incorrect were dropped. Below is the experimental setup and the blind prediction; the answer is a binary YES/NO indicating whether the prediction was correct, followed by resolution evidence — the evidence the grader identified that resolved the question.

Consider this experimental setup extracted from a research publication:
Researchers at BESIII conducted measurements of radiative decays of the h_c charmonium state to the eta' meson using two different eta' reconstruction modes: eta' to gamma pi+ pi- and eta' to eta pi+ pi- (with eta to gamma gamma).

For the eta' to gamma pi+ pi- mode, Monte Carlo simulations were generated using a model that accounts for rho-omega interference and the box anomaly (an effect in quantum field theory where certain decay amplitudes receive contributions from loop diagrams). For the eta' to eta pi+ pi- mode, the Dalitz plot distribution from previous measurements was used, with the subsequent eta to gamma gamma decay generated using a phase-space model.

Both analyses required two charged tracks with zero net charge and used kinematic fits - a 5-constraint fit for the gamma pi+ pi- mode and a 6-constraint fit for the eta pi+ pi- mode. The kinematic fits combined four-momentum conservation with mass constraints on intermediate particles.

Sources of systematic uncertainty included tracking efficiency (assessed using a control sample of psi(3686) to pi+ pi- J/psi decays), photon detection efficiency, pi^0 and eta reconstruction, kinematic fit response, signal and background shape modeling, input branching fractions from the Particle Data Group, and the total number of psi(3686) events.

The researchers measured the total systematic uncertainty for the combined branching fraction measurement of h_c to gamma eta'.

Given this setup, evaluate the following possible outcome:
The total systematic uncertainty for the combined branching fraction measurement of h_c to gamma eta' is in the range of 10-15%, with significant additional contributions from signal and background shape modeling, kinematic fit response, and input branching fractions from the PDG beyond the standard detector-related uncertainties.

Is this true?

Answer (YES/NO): NO